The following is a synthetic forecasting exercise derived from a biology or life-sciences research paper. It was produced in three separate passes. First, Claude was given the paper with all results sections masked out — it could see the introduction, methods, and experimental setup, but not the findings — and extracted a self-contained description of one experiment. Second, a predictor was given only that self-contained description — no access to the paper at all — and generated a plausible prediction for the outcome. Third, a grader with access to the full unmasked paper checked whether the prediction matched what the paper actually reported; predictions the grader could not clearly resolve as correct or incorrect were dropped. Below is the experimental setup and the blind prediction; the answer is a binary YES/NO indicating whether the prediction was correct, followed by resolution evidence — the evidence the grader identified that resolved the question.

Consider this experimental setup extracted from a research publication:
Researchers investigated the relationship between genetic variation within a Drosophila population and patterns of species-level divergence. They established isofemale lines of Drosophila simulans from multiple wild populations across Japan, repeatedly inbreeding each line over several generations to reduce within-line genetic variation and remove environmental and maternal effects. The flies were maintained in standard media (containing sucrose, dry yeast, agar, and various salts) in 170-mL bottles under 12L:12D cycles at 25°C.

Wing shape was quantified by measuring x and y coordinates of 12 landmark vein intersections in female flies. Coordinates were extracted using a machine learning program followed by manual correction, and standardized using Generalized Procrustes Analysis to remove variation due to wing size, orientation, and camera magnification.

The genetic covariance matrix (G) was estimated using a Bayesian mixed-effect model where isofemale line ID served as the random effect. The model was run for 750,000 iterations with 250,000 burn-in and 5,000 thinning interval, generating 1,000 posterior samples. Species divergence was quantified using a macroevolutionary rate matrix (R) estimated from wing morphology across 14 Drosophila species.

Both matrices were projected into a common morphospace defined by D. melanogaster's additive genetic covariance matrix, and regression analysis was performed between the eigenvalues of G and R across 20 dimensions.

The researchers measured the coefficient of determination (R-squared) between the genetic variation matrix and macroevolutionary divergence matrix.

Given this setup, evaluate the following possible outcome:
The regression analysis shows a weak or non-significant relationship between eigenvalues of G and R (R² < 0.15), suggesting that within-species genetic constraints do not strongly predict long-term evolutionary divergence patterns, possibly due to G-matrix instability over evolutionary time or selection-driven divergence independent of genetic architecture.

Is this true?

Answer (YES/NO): NO